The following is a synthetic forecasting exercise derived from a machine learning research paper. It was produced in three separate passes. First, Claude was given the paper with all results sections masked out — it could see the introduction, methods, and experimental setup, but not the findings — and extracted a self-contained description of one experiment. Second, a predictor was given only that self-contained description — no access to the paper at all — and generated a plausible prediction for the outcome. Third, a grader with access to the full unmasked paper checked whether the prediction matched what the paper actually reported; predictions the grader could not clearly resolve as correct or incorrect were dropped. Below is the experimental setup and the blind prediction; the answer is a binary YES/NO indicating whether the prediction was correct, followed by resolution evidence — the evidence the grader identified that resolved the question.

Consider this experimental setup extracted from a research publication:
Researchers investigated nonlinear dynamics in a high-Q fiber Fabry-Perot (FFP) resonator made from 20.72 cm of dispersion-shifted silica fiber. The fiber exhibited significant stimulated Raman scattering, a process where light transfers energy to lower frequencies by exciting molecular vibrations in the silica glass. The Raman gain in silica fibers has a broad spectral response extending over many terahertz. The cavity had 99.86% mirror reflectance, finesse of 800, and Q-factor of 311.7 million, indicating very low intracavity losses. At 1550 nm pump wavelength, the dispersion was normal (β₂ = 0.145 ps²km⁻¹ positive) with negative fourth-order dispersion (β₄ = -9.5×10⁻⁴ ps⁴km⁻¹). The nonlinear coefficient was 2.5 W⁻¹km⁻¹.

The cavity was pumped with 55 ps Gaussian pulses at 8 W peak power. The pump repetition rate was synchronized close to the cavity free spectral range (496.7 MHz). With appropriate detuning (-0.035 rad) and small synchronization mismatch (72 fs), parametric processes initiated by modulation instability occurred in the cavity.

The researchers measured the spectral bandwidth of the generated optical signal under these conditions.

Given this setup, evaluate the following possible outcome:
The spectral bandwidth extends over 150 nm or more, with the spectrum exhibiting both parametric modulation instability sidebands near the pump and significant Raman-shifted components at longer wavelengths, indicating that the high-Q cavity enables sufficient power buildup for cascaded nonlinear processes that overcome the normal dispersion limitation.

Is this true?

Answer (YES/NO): NO